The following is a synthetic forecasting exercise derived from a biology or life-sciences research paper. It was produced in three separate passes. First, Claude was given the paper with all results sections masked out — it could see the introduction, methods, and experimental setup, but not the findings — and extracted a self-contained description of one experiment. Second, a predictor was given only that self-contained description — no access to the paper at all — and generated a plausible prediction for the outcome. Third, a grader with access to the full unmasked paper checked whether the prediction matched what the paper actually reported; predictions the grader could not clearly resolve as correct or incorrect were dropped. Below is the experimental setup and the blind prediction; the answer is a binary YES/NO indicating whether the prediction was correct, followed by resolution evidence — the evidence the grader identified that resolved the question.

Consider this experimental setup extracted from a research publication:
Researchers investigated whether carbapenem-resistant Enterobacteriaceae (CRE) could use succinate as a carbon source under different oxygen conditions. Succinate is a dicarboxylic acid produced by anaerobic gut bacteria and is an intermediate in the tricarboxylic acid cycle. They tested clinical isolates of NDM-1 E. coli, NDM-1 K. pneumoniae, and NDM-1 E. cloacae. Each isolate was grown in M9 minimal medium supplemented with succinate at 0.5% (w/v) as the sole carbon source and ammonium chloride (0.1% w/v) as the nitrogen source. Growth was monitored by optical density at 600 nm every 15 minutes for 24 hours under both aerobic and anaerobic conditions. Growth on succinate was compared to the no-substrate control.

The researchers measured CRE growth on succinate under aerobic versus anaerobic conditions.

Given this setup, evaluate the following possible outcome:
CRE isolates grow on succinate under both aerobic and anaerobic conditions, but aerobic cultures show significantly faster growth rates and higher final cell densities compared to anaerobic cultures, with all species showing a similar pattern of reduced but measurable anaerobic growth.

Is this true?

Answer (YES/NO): NO